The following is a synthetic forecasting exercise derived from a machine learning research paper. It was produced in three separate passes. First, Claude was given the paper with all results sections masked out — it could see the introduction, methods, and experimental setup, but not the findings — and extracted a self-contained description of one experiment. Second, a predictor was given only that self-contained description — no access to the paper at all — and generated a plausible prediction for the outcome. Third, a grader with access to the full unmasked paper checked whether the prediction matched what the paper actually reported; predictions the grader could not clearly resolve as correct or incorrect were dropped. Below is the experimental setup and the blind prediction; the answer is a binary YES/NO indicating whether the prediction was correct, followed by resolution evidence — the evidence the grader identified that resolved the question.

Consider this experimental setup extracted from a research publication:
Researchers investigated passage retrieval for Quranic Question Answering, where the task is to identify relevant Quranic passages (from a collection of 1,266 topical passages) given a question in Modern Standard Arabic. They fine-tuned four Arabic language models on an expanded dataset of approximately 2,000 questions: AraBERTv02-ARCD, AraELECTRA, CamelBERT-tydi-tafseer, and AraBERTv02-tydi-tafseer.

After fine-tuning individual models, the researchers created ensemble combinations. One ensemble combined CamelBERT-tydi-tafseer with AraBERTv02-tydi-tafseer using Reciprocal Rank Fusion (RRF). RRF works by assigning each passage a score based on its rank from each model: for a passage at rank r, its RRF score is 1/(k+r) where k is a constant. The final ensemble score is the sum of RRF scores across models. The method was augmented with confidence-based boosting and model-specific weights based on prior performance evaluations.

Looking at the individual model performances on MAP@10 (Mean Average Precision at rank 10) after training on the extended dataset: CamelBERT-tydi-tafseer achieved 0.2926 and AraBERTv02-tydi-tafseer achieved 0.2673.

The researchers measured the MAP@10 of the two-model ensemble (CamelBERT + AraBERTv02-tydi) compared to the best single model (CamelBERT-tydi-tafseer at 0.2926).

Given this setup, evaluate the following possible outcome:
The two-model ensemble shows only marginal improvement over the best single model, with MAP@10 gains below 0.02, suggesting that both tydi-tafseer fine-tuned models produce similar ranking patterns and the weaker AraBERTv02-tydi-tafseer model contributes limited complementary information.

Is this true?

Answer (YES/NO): NO